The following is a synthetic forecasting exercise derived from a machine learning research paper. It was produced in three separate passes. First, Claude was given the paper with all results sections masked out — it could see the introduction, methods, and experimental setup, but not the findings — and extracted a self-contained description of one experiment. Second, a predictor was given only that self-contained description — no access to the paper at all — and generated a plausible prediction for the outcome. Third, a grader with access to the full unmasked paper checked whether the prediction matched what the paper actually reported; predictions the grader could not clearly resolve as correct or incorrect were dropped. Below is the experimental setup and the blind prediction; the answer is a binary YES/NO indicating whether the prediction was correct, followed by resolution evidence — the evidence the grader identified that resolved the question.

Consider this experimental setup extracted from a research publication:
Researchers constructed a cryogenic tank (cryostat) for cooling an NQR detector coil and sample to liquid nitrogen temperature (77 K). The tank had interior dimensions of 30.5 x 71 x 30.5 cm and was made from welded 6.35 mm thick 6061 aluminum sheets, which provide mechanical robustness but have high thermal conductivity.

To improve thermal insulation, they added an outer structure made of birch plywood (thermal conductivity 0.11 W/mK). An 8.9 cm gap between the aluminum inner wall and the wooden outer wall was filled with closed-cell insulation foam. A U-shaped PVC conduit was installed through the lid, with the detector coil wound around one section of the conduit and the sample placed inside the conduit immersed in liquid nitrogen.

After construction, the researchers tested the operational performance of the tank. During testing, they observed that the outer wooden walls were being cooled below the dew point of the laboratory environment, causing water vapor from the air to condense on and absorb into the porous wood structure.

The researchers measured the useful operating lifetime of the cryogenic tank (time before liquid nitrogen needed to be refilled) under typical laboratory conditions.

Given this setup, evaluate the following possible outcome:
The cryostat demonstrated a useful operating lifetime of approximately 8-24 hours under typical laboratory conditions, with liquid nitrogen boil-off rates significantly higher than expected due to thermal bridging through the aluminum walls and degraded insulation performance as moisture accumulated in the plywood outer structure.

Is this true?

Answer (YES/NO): NO